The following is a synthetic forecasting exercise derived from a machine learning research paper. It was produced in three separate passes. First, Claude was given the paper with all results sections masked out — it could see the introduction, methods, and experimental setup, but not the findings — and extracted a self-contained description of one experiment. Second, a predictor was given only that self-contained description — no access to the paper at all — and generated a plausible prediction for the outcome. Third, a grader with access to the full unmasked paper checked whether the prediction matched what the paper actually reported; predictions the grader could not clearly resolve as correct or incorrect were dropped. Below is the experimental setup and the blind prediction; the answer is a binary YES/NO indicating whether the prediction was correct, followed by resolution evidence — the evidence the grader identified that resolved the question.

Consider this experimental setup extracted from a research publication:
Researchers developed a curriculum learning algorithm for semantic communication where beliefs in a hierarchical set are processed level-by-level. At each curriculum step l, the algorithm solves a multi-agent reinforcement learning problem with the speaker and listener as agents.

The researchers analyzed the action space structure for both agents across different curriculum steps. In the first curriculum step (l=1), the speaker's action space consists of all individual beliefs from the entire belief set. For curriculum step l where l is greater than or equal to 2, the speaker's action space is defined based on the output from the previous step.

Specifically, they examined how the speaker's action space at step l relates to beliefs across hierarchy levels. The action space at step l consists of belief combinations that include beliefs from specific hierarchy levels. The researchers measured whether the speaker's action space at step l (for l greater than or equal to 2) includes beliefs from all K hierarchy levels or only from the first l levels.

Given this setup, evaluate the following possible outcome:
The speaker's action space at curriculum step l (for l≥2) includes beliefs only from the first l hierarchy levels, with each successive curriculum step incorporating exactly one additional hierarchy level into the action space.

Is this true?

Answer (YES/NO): YES